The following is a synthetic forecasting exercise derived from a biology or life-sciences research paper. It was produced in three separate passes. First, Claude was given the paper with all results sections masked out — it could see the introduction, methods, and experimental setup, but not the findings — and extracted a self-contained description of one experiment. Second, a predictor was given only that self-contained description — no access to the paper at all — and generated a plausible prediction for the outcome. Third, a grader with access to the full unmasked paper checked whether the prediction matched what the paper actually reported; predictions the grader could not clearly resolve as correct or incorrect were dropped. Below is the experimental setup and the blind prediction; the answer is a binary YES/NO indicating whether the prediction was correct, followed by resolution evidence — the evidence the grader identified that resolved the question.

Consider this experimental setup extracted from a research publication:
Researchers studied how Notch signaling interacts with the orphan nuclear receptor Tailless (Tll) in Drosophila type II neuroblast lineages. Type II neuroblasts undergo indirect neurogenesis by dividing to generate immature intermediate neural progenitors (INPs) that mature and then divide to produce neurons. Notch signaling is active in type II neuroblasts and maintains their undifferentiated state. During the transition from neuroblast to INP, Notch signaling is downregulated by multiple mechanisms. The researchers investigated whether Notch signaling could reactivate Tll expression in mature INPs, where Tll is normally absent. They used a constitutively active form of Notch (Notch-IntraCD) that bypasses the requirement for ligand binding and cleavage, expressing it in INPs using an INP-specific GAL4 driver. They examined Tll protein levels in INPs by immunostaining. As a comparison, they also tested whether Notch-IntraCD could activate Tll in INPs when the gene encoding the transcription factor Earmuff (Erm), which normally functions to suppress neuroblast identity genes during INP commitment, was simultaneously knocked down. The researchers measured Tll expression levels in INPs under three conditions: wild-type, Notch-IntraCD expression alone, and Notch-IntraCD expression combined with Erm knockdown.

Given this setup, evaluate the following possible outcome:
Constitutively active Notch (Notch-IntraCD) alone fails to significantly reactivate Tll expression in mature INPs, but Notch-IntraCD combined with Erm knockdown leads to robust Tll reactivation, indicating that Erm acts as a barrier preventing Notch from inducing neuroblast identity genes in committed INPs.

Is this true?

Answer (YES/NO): NO